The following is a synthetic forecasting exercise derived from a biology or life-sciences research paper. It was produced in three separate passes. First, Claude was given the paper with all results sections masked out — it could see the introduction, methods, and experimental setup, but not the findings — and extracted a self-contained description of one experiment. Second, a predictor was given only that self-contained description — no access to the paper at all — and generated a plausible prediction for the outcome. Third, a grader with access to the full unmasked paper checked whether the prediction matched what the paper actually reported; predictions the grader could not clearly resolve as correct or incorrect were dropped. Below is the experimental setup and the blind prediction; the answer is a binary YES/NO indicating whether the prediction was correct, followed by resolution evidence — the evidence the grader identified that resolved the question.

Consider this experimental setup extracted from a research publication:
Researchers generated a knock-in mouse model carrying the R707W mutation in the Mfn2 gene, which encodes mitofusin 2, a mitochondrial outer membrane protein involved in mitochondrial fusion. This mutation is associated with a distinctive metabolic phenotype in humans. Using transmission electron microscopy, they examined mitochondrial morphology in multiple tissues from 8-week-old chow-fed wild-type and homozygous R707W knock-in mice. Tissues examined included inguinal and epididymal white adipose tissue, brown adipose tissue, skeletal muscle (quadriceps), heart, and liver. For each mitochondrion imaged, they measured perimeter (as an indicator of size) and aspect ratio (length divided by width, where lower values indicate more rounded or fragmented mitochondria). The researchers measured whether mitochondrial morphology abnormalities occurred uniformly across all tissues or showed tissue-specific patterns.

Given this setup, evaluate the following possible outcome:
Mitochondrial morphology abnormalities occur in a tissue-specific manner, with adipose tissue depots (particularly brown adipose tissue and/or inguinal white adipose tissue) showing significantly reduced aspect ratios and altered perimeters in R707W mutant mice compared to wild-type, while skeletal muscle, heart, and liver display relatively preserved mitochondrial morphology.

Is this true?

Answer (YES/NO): YES